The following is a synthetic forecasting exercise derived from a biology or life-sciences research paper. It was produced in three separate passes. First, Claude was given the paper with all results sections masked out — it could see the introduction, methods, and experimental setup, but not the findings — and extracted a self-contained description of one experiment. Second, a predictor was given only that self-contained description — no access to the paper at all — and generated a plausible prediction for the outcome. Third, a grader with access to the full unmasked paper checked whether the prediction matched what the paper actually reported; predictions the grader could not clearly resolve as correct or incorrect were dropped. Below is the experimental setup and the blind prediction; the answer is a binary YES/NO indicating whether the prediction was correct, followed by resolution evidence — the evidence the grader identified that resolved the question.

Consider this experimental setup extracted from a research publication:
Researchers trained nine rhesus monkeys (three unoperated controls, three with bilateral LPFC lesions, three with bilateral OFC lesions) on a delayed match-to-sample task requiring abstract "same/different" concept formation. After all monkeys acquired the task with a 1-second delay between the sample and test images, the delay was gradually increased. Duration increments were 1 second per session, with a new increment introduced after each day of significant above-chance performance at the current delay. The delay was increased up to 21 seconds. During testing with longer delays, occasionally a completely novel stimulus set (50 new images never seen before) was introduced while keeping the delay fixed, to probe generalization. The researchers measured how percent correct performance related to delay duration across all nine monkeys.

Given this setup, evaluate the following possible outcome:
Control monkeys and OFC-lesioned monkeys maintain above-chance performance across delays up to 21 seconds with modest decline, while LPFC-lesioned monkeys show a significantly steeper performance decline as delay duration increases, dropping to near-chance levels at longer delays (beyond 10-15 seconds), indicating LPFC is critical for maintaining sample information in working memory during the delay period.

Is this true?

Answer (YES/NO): NO